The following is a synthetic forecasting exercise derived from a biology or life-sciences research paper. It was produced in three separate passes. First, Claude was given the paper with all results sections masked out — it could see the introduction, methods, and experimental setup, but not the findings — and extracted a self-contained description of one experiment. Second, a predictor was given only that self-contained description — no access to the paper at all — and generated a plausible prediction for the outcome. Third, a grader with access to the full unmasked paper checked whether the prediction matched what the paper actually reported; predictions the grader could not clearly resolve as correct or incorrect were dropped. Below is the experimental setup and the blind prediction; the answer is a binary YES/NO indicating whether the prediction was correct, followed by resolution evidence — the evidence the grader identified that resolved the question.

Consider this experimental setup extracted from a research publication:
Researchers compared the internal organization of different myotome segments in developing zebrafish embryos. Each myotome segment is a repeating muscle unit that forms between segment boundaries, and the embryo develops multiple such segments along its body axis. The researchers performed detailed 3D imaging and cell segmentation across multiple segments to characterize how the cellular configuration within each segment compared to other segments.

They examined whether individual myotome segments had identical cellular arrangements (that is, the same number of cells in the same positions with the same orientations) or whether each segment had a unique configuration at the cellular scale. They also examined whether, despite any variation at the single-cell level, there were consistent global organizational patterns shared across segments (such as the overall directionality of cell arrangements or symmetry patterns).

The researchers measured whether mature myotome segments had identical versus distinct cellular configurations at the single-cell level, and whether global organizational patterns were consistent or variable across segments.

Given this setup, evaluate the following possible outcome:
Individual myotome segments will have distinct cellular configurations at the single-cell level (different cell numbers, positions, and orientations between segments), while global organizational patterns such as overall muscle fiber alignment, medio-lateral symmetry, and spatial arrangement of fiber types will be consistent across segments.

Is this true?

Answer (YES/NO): YES